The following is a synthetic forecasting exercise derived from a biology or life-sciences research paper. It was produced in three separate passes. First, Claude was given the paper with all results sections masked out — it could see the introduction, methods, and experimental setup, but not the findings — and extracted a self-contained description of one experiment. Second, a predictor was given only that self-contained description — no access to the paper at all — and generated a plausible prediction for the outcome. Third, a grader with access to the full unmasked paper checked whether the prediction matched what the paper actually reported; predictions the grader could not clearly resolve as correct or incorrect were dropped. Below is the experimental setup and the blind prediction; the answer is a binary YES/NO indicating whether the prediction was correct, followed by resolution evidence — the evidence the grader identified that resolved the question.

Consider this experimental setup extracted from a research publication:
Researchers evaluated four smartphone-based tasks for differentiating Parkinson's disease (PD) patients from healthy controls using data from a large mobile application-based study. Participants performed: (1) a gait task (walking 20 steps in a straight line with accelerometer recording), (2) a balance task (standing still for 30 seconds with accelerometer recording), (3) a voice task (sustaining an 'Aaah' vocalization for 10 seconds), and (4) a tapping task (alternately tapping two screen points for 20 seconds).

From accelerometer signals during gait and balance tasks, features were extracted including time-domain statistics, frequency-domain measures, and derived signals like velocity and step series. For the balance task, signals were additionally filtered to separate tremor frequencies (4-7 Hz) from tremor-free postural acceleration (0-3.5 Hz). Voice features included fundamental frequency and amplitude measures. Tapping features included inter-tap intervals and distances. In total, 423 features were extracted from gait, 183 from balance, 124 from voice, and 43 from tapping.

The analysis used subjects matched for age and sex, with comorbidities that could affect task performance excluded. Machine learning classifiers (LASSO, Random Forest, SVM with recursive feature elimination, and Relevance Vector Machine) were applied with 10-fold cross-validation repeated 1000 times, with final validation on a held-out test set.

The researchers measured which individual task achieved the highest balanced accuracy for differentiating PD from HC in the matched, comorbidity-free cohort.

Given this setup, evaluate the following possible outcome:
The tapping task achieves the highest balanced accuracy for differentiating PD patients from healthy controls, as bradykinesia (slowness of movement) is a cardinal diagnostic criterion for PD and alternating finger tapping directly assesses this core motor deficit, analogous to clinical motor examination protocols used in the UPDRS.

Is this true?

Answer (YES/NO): YES